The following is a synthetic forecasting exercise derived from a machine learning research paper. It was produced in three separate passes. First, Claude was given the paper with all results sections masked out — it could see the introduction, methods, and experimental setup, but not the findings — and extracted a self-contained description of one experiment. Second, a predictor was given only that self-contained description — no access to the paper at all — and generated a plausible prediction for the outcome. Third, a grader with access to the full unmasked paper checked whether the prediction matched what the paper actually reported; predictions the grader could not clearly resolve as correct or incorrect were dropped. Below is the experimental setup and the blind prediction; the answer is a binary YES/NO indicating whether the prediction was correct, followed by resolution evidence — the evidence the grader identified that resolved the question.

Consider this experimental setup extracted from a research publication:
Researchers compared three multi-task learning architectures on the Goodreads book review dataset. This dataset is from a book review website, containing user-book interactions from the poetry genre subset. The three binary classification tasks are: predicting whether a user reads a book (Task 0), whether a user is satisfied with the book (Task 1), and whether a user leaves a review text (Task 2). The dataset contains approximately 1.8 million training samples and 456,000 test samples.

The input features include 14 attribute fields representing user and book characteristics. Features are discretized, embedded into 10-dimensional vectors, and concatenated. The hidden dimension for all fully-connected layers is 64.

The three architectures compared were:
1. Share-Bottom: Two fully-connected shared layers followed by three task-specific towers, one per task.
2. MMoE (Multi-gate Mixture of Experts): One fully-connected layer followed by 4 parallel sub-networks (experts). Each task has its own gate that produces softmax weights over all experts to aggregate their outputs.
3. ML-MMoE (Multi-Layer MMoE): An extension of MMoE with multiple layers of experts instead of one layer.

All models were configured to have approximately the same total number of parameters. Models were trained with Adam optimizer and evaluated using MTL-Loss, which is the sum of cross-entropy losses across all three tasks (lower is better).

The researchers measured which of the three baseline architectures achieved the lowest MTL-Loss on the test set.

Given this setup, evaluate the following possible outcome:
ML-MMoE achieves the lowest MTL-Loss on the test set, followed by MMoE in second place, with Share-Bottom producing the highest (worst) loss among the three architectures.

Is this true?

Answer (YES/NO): NO